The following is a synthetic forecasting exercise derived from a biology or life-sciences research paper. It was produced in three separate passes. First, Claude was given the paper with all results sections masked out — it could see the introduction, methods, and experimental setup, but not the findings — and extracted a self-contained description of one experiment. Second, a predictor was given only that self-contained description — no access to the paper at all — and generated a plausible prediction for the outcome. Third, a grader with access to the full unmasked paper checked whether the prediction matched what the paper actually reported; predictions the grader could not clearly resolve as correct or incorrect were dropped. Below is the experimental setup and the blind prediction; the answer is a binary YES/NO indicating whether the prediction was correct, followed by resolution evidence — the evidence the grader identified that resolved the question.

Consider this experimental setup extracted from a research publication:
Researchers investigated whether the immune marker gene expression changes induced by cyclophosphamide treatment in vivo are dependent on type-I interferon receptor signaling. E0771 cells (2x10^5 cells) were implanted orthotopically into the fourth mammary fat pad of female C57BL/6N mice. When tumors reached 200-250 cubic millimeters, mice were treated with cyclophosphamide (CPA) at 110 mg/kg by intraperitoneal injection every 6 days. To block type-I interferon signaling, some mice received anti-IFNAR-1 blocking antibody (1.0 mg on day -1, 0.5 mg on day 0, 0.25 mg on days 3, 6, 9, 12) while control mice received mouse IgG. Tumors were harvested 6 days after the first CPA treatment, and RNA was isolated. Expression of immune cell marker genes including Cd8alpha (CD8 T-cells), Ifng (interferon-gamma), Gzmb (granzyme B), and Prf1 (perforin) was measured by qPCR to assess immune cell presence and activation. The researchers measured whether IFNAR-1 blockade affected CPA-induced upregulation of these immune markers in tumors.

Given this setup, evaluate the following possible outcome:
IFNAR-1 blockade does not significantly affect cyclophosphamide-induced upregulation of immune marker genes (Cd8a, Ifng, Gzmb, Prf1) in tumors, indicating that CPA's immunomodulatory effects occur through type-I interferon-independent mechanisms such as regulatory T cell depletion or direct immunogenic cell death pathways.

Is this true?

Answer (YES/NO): NO